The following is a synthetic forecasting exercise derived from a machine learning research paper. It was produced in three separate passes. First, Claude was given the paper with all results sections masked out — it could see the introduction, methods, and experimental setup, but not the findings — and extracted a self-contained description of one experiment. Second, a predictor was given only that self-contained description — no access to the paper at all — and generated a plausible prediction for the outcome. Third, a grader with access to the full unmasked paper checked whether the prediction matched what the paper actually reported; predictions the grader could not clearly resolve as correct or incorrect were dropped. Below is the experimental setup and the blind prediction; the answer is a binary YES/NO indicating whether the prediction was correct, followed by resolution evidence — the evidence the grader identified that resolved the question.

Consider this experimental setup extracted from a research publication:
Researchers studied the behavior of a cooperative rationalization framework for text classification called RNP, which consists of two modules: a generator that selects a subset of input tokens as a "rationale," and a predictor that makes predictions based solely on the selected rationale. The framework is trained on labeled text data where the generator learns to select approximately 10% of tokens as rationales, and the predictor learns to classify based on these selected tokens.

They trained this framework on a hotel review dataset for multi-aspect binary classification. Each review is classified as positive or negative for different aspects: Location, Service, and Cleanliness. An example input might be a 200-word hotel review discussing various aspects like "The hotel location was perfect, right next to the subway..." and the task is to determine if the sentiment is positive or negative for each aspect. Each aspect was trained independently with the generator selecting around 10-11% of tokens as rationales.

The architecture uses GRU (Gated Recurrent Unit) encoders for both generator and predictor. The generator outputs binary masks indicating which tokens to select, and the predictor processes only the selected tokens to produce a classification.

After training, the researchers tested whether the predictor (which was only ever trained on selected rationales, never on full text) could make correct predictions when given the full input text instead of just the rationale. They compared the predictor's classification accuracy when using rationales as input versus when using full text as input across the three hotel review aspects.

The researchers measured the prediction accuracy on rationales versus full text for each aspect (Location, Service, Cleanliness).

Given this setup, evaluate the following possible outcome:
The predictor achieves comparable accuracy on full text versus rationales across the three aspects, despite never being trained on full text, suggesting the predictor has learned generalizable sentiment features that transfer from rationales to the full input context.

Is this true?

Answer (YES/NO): NO